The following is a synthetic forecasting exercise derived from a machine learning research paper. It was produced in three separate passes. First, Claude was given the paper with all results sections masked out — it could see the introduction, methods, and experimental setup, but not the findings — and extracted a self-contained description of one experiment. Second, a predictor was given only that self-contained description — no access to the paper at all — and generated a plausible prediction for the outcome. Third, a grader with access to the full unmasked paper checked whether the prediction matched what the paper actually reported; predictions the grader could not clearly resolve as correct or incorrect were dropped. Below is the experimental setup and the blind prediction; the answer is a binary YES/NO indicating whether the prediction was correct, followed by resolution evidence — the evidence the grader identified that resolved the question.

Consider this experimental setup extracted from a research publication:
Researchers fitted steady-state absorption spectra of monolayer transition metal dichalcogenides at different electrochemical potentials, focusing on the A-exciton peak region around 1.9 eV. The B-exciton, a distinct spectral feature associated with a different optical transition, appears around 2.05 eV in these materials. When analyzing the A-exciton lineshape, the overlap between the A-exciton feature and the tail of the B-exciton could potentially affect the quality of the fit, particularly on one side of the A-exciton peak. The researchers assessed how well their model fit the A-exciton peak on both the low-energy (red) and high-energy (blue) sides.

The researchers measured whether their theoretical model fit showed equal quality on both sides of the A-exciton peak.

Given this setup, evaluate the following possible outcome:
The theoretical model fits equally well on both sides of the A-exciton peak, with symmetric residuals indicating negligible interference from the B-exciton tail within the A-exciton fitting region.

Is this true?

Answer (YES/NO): NO